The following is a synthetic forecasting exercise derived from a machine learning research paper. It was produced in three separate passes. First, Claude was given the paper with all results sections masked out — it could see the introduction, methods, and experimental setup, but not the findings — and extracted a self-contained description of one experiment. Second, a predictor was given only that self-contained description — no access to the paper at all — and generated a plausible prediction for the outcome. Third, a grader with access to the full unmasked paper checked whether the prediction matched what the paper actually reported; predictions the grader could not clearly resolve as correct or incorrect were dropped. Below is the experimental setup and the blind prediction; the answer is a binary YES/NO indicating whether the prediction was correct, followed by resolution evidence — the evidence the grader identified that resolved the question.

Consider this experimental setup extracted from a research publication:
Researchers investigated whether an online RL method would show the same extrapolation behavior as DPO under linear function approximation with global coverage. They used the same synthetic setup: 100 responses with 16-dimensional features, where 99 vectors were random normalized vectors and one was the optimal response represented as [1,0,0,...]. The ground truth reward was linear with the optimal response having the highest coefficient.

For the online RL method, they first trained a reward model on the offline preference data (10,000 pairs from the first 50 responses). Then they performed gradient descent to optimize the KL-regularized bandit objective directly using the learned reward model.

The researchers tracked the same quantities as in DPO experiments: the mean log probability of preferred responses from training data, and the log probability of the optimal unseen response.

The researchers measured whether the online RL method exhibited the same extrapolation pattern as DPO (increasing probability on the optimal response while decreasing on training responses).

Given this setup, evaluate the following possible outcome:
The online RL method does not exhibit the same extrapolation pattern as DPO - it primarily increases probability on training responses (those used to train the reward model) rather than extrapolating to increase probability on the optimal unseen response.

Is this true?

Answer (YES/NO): NO